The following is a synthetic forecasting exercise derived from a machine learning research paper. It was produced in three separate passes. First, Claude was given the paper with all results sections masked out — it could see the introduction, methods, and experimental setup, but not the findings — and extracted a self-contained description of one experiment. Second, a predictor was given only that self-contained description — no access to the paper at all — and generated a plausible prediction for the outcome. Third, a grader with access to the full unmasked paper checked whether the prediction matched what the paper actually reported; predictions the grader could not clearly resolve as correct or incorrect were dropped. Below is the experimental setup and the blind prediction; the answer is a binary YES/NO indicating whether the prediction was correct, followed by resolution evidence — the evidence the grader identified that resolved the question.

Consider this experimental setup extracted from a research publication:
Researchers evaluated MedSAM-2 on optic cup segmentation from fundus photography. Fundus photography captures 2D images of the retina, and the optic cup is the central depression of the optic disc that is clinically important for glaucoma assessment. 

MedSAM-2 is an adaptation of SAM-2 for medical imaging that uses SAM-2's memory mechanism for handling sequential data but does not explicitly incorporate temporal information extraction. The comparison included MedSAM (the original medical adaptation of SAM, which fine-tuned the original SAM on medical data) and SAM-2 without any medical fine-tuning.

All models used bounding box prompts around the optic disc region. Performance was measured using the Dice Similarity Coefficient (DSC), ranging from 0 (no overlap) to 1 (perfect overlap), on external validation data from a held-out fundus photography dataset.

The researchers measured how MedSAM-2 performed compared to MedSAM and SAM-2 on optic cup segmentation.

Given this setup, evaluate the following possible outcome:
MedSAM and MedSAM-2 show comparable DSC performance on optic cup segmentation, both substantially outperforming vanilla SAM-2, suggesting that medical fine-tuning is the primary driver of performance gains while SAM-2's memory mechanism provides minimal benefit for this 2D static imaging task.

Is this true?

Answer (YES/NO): NO